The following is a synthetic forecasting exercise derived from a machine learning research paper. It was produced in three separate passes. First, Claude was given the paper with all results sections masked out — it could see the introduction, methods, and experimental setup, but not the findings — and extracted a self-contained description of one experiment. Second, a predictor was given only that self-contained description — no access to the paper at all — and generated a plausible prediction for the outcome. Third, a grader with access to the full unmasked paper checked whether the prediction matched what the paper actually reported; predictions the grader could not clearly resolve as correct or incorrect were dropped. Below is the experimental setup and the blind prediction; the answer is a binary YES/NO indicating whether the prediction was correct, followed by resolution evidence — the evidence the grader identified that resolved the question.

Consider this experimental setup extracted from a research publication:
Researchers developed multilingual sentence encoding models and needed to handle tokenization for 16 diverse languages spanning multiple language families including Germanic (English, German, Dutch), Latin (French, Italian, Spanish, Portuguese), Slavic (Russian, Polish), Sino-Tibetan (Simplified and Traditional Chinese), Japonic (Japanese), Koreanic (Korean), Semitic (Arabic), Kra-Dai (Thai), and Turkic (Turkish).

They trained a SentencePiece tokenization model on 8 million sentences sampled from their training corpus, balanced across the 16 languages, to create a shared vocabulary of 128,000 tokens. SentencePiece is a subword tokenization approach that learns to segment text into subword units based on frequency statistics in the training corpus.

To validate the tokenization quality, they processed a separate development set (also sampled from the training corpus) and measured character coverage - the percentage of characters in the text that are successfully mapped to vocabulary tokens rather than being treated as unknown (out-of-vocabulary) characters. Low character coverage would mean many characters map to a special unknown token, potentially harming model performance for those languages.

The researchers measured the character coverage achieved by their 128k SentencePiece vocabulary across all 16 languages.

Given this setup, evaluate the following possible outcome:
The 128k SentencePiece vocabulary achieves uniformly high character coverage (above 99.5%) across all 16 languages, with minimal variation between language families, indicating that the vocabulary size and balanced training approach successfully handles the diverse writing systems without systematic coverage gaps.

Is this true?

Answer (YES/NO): NO